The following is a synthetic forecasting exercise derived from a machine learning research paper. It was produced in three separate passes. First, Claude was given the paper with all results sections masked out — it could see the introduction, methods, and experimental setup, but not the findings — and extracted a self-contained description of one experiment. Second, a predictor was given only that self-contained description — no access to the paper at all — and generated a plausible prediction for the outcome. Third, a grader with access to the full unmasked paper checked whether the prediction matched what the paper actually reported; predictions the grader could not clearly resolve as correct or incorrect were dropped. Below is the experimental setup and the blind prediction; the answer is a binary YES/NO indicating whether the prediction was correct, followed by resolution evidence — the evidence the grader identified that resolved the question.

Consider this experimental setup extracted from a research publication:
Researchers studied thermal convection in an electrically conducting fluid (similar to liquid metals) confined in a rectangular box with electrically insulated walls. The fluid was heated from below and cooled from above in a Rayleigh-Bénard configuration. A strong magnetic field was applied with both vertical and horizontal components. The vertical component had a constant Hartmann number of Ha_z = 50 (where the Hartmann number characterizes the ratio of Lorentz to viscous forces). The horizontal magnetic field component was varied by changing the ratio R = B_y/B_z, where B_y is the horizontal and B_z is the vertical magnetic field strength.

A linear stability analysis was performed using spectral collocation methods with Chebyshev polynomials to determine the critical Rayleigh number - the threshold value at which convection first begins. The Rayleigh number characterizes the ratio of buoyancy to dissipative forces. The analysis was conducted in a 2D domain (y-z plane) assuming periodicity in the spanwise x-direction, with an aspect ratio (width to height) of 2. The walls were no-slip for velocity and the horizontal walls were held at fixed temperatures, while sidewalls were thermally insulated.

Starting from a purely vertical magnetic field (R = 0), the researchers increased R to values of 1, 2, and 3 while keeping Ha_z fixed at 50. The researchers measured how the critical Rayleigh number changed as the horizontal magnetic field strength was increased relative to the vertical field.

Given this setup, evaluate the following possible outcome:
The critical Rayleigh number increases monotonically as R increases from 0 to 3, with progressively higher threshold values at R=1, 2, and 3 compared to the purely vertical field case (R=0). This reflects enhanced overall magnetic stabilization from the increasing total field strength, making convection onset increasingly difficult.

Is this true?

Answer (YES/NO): NO